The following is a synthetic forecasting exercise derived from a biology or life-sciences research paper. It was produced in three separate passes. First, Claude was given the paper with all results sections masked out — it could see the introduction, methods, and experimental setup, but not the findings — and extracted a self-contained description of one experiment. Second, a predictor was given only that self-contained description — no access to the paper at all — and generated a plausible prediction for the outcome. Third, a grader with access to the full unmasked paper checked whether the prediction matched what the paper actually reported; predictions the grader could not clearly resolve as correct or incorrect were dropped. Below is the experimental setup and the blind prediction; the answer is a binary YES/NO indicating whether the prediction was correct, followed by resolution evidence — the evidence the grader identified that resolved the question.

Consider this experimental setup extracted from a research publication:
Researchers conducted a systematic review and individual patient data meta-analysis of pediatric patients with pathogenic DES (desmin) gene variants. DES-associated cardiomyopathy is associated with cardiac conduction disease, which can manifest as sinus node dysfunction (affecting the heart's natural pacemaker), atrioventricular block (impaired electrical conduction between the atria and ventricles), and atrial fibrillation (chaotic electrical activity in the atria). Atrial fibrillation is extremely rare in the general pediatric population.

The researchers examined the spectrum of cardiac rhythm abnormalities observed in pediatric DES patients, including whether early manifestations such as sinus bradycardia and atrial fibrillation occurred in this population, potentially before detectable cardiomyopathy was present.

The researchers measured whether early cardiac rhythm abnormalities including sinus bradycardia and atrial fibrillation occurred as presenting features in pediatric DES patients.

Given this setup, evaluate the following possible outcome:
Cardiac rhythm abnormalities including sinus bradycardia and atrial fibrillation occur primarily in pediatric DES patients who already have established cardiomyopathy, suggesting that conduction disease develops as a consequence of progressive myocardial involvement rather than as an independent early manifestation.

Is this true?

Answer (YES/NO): NO